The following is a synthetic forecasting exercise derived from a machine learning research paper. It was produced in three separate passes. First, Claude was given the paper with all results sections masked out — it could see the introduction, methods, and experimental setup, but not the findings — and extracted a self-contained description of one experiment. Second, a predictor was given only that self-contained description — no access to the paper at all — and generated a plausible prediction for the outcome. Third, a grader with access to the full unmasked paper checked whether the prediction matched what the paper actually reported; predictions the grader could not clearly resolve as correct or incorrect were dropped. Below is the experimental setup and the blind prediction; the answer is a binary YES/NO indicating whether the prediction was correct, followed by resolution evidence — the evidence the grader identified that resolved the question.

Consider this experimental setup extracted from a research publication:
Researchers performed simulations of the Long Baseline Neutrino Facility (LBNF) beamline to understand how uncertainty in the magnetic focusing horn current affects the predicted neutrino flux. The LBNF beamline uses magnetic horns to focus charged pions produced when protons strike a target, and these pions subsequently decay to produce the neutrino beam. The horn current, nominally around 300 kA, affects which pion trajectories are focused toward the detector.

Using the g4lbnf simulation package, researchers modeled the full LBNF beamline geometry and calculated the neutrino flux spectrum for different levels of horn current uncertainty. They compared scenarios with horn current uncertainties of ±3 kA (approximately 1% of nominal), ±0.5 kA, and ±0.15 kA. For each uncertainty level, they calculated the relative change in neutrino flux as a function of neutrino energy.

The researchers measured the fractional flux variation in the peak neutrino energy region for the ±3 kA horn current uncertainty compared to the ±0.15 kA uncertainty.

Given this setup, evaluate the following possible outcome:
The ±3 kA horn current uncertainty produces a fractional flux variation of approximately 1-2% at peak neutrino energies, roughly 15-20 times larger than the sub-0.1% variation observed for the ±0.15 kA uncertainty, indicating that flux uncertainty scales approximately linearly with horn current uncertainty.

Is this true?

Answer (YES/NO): NO